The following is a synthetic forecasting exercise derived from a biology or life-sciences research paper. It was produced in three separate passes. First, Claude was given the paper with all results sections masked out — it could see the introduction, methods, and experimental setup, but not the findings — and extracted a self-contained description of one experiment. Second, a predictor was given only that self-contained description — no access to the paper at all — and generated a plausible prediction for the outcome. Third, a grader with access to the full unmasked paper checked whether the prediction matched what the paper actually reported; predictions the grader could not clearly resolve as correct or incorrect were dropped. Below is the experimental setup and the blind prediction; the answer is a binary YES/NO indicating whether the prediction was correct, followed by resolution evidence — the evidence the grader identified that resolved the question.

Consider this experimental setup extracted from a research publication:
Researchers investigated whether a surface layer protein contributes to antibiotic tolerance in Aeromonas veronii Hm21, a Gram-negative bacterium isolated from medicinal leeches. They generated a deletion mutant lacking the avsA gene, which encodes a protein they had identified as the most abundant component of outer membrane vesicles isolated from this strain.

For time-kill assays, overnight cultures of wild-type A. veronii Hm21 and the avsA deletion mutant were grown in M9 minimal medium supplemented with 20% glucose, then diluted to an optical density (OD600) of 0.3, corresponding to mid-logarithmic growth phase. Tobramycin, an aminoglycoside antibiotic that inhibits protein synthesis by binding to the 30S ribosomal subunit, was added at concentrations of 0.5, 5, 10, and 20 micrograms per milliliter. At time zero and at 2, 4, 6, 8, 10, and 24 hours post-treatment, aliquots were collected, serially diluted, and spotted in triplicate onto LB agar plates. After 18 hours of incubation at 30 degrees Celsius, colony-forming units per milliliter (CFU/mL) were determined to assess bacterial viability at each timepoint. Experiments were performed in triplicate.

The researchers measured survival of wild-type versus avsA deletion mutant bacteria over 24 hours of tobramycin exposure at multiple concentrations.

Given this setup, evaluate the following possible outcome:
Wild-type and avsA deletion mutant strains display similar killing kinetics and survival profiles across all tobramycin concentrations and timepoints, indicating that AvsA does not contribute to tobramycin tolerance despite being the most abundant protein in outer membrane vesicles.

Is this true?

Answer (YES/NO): NO